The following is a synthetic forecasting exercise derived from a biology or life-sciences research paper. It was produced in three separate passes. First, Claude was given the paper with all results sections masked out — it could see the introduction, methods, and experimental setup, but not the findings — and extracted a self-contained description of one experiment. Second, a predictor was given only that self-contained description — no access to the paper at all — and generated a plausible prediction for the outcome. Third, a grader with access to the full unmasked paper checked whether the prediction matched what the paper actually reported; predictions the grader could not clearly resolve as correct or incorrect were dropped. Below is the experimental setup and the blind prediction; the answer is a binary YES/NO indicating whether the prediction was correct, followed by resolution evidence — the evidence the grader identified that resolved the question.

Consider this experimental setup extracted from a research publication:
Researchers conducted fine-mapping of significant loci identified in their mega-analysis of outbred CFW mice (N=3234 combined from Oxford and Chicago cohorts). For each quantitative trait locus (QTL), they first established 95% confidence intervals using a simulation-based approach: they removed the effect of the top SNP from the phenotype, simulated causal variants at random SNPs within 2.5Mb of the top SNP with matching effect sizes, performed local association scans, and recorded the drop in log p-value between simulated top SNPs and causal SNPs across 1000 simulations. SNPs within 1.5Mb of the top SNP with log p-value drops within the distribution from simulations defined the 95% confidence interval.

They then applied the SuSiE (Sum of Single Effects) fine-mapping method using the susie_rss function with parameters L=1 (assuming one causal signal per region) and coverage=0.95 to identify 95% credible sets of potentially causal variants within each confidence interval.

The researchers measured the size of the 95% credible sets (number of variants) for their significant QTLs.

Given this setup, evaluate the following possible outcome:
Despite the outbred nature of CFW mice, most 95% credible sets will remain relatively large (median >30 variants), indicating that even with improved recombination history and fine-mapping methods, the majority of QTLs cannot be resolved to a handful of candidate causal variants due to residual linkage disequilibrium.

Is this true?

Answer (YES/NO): YES